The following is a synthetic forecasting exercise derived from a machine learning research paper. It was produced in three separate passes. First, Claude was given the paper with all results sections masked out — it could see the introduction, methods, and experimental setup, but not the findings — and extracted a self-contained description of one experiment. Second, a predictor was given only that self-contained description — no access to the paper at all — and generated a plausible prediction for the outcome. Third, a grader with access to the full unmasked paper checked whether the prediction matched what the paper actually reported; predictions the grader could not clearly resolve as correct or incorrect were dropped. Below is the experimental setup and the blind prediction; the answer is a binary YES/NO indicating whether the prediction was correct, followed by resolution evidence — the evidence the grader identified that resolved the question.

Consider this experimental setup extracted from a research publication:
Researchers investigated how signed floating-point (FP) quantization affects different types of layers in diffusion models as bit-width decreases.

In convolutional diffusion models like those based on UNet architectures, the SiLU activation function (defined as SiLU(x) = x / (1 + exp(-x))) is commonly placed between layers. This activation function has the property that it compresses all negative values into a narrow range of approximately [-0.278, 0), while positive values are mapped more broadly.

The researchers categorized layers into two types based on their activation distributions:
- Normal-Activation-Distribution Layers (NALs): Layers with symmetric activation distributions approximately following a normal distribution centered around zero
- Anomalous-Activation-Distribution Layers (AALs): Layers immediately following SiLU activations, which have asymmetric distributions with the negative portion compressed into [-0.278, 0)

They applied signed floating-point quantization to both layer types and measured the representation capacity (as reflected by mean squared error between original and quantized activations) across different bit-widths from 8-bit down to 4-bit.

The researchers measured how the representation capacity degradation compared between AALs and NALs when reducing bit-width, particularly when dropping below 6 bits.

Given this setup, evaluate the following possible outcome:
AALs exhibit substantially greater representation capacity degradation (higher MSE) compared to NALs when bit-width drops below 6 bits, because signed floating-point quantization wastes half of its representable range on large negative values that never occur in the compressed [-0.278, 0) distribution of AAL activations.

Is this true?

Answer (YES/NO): YES